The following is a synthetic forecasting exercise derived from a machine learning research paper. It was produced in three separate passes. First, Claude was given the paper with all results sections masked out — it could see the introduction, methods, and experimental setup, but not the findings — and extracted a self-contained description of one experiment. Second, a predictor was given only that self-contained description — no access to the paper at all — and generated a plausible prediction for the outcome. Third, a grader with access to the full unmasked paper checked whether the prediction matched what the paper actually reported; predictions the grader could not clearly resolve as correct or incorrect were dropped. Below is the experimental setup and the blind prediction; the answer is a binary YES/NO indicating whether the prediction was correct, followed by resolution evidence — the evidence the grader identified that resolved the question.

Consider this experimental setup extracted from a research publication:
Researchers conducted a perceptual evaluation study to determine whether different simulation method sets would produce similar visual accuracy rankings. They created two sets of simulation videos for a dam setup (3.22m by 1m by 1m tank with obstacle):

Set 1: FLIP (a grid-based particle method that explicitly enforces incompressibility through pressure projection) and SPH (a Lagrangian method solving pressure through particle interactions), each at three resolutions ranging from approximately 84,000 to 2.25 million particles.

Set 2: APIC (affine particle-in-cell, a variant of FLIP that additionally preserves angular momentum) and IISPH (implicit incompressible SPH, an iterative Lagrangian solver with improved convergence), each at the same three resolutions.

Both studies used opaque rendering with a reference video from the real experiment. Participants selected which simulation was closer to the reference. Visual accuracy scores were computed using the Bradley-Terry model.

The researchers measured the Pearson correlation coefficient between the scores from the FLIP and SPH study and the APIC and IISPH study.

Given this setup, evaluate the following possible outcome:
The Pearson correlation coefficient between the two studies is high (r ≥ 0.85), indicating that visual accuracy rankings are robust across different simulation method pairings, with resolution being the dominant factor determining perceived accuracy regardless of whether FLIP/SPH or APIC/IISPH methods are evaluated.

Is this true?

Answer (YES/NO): YES